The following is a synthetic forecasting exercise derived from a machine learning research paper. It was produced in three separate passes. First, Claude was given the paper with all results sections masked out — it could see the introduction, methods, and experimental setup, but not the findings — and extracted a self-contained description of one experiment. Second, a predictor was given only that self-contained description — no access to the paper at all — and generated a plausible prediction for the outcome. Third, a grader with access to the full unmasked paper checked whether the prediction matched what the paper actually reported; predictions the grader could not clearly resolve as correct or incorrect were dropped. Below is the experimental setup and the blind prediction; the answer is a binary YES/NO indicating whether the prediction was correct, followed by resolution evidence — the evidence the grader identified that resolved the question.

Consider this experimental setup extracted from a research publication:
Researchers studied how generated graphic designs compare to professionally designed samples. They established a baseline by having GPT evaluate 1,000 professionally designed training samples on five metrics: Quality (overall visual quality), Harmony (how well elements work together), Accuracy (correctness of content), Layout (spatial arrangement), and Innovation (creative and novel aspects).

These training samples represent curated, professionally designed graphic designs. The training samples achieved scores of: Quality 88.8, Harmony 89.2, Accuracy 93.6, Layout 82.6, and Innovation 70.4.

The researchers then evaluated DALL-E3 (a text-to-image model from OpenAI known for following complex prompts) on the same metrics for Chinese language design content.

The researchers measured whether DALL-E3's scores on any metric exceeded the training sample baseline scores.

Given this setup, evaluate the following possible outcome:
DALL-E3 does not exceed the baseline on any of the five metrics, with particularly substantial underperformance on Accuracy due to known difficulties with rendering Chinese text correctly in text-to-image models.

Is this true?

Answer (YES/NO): NO